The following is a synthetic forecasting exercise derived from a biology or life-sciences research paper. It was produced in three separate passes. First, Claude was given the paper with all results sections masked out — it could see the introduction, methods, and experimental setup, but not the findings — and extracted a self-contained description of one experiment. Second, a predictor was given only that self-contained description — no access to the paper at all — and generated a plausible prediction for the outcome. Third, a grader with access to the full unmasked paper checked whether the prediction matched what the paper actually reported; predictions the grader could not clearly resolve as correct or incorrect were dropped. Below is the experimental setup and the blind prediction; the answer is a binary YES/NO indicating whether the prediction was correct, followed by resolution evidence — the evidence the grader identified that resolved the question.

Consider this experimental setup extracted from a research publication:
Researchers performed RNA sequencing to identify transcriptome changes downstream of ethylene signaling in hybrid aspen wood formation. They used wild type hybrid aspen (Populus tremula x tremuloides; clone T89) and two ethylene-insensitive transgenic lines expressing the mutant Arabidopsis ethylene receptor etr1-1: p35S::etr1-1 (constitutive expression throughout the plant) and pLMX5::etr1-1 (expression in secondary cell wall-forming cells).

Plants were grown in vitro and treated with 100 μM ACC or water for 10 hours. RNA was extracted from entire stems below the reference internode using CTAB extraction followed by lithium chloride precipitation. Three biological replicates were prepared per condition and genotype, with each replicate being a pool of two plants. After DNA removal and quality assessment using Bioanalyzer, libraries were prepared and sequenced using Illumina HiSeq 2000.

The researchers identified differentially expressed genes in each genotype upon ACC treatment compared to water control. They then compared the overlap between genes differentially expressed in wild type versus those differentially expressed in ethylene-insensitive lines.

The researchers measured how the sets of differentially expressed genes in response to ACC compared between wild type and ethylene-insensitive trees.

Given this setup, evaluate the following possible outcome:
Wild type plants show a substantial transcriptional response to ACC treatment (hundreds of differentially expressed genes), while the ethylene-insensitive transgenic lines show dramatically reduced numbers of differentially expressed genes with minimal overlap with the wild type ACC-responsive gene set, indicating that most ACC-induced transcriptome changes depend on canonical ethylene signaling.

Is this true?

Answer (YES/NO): YES